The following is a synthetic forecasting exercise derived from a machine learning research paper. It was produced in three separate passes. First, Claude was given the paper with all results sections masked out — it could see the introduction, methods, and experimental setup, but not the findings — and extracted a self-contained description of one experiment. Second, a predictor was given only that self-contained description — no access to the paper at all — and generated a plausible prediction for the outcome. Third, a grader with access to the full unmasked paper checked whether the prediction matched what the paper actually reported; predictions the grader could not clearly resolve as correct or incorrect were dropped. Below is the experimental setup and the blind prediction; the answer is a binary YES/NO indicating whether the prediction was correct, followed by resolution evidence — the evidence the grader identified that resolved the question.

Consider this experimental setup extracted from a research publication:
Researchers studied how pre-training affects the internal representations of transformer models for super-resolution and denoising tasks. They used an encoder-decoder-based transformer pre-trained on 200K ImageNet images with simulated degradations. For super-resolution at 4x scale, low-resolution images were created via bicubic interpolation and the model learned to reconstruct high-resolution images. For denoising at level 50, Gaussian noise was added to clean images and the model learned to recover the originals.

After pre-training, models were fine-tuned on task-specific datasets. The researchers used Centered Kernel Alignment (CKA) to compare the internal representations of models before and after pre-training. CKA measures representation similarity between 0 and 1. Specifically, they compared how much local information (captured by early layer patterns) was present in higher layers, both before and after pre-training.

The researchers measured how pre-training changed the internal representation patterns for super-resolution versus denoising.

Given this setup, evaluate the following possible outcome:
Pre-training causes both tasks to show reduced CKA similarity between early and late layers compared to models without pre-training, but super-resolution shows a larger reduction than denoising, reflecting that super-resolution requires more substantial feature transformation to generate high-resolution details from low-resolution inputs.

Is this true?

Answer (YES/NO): NO